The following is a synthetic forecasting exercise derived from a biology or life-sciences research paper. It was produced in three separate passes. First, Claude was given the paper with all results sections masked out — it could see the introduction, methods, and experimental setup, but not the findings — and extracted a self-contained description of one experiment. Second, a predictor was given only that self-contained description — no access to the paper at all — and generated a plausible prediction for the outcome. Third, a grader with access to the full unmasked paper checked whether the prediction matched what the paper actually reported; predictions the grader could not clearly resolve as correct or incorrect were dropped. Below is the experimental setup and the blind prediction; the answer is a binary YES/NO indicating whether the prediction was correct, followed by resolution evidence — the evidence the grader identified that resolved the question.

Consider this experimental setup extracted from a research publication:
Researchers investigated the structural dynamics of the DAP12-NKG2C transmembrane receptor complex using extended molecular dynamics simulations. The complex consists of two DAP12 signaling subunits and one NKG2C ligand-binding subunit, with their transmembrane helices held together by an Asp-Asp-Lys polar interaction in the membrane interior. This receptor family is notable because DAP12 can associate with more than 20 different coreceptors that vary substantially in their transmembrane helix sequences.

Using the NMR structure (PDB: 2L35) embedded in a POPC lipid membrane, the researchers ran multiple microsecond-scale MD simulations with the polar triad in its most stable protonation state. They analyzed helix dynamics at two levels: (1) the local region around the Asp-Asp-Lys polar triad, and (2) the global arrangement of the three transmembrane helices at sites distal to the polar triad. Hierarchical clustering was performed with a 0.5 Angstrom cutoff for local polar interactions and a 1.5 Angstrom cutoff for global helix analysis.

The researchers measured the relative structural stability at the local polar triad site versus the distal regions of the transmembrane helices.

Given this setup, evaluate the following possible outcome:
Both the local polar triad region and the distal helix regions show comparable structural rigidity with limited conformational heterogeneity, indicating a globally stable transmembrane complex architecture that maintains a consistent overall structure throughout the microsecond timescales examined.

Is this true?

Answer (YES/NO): NO